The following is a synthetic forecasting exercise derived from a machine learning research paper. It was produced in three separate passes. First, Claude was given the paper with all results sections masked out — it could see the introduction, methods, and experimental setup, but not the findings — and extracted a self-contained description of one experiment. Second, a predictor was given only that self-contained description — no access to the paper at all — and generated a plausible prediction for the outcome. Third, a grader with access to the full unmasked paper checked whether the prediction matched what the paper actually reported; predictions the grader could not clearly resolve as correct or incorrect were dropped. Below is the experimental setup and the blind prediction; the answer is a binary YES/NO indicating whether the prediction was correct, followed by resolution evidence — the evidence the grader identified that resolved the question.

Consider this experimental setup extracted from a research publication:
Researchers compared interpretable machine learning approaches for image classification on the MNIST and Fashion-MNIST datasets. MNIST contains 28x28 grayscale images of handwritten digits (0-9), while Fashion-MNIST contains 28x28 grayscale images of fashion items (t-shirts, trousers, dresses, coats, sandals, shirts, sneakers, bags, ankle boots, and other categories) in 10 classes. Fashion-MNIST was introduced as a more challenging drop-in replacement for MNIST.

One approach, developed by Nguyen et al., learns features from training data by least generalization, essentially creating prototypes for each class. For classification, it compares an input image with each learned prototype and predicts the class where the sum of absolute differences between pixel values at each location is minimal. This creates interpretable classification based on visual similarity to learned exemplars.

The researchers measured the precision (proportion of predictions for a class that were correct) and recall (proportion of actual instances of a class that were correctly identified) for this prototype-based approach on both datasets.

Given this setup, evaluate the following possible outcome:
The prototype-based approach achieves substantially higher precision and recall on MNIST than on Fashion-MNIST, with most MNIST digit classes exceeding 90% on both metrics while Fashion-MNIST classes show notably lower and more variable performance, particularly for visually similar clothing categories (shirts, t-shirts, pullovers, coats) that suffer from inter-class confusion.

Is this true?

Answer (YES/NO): NO